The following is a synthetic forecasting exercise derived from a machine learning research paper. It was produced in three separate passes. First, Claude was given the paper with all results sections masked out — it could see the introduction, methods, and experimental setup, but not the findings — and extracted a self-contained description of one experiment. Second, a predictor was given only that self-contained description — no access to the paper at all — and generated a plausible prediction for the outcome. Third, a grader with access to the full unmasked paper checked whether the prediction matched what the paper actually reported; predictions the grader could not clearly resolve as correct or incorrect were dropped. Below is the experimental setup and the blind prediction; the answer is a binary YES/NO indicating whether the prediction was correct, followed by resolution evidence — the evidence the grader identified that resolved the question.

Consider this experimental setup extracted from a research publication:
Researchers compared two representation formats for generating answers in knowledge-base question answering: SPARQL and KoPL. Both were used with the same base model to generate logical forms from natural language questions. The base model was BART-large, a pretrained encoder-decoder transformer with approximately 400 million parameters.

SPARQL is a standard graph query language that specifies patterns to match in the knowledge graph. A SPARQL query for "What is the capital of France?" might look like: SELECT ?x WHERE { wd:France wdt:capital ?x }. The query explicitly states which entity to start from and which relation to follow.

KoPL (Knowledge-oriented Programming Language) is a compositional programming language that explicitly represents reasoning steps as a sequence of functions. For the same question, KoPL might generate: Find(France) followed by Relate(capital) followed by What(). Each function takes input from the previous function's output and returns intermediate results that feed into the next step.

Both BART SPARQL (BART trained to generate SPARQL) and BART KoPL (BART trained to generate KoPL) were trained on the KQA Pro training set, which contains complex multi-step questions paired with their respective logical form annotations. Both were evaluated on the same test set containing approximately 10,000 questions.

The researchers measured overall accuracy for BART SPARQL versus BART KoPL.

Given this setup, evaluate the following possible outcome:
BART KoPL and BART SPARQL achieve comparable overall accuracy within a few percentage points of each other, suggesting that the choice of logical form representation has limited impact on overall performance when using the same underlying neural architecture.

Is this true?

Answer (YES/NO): YES